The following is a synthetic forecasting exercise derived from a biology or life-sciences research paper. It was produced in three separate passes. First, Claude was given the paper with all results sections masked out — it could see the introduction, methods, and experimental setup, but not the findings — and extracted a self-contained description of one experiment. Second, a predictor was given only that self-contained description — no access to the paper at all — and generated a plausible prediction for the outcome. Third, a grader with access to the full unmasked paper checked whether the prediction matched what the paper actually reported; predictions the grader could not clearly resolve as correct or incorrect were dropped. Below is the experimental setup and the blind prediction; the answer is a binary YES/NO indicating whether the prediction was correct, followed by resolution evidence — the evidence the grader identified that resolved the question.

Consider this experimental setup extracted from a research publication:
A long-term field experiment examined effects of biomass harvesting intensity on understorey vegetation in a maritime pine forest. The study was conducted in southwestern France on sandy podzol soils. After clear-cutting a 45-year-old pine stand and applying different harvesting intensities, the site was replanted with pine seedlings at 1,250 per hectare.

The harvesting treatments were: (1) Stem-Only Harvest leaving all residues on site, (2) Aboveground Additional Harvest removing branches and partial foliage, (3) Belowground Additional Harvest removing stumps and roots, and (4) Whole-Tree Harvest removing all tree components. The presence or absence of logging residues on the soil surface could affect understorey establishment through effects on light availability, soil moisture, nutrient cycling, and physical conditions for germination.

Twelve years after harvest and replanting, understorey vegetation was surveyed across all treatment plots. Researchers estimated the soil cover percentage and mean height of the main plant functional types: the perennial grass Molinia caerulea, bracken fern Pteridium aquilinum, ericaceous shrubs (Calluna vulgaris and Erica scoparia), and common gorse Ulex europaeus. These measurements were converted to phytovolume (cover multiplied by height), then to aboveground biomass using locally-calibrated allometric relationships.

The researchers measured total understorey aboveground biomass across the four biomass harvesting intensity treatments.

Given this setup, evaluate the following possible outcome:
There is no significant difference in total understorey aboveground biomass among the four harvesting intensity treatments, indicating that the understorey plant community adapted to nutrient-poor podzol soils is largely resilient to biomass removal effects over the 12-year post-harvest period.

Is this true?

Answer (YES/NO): YES